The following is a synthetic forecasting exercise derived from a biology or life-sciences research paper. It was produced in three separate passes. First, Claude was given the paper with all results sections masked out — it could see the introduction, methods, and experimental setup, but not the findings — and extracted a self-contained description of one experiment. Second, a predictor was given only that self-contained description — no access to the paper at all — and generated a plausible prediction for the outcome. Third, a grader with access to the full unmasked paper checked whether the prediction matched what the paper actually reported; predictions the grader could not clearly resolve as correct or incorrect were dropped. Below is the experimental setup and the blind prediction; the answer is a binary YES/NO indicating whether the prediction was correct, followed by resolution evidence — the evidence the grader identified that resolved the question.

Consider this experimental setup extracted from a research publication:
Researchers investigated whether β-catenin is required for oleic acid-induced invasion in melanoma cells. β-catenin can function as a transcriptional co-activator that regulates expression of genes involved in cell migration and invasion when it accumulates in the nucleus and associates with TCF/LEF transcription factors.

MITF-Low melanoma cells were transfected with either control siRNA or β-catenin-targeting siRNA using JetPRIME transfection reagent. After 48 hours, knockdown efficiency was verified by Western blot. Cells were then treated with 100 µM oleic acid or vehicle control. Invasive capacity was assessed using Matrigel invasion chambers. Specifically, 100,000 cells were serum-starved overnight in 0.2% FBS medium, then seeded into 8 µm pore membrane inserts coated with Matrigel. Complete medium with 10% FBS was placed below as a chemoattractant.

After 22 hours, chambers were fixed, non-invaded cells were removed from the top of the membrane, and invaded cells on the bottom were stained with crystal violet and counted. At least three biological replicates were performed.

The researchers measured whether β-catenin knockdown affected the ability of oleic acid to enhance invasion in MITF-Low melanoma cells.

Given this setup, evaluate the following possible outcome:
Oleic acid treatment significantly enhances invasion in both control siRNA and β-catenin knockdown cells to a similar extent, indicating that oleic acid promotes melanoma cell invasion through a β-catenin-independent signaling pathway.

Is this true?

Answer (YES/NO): NO